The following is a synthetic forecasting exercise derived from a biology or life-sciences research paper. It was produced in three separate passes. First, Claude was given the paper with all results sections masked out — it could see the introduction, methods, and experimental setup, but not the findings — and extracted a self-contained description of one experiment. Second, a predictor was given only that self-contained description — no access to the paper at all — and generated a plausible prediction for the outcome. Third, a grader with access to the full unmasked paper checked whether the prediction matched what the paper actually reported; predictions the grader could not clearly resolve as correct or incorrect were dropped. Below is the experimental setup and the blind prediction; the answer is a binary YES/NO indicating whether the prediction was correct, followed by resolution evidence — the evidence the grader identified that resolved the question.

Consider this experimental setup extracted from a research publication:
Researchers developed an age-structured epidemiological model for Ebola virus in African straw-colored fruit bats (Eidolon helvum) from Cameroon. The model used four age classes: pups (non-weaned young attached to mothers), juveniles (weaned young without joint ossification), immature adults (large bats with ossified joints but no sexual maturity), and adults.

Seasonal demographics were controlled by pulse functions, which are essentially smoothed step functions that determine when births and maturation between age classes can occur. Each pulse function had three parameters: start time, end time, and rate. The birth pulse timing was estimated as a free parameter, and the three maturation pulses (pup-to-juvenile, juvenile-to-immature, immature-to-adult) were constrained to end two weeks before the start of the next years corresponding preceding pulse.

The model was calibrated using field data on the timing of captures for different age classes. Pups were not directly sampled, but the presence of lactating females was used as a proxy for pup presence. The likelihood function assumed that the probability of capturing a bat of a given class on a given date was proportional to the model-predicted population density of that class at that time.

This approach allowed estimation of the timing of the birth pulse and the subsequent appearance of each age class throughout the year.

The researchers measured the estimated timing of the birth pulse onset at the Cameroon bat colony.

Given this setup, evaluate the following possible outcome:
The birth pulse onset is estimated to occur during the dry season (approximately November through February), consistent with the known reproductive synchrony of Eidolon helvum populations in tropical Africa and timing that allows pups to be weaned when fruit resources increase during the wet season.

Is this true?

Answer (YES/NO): YES